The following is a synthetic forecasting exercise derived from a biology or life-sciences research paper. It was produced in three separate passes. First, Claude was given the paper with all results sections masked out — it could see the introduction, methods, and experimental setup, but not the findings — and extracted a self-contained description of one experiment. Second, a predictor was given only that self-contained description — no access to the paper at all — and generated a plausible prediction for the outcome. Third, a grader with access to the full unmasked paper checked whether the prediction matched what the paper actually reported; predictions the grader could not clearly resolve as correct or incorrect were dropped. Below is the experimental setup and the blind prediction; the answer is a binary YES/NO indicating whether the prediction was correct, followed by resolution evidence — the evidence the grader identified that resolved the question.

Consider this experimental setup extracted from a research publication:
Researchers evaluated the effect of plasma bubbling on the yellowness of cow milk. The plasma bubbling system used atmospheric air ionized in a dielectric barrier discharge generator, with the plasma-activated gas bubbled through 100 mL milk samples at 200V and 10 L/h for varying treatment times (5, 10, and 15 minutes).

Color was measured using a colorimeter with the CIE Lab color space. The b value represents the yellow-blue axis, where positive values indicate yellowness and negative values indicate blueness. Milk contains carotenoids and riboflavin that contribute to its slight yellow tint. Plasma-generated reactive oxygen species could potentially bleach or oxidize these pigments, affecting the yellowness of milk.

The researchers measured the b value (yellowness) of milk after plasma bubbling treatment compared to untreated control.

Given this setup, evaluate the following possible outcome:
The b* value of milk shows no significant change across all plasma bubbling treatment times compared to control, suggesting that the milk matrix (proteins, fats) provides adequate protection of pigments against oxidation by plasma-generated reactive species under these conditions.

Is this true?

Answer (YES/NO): NO